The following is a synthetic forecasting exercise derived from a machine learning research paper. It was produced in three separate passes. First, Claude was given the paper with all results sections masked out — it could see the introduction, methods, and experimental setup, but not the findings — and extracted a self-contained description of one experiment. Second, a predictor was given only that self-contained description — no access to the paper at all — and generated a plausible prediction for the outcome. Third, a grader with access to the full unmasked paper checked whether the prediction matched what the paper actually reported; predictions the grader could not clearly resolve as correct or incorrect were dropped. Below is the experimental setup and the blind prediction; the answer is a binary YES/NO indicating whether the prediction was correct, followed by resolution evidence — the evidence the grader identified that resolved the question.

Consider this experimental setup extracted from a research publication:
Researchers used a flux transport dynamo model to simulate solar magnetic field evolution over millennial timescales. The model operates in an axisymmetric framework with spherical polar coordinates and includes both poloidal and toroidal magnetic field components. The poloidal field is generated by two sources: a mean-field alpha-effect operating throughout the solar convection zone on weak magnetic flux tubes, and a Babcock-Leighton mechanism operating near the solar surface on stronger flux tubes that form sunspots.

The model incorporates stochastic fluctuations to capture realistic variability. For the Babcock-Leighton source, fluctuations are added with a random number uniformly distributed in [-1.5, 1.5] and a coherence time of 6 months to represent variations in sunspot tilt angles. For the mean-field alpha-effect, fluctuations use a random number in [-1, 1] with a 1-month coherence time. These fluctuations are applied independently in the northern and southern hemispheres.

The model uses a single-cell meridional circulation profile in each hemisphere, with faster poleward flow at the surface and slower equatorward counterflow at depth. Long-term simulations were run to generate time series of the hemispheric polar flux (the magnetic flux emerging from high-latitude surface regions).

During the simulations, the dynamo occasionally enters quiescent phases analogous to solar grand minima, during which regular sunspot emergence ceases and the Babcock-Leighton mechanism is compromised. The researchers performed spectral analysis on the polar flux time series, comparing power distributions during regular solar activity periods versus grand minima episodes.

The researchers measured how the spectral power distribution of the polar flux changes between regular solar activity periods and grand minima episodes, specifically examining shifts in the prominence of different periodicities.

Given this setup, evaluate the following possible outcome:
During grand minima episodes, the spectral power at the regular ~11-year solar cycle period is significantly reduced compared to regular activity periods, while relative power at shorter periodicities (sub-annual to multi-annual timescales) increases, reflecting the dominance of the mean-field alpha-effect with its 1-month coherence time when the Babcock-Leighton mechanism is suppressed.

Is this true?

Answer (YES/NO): NO